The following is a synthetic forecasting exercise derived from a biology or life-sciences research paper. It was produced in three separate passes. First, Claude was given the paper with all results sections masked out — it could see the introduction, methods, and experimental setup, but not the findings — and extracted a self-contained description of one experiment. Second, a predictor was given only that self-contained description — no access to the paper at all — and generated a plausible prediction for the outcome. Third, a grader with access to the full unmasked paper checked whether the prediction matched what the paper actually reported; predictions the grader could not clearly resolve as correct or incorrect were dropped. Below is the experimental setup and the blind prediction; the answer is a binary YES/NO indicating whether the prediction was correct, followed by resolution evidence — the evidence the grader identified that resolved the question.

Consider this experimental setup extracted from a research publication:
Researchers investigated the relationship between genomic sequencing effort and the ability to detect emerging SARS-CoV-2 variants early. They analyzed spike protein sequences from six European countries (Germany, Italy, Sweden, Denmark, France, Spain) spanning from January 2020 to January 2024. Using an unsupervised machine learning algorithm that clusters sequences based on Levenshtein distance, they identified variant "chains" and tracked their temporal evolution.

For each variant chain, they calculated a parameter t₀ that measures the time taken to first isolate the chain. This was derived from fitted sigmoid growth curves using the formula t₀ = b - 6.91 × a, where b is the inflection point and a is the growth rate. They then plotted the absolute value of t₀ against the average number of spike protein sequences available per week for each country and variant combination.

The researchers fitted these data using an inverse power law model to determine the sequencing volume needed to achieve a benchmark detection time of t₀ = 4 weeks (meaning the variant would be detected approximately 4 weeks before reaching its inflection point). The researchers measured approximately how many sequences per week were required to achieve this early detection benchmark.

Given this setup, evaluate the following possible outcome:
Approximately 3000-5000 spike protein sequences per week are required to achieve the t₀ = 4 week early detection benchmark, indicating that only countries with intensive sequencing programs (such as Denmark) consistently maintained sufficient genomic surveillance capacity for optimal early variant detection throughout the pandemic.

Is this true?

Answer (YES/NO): YES